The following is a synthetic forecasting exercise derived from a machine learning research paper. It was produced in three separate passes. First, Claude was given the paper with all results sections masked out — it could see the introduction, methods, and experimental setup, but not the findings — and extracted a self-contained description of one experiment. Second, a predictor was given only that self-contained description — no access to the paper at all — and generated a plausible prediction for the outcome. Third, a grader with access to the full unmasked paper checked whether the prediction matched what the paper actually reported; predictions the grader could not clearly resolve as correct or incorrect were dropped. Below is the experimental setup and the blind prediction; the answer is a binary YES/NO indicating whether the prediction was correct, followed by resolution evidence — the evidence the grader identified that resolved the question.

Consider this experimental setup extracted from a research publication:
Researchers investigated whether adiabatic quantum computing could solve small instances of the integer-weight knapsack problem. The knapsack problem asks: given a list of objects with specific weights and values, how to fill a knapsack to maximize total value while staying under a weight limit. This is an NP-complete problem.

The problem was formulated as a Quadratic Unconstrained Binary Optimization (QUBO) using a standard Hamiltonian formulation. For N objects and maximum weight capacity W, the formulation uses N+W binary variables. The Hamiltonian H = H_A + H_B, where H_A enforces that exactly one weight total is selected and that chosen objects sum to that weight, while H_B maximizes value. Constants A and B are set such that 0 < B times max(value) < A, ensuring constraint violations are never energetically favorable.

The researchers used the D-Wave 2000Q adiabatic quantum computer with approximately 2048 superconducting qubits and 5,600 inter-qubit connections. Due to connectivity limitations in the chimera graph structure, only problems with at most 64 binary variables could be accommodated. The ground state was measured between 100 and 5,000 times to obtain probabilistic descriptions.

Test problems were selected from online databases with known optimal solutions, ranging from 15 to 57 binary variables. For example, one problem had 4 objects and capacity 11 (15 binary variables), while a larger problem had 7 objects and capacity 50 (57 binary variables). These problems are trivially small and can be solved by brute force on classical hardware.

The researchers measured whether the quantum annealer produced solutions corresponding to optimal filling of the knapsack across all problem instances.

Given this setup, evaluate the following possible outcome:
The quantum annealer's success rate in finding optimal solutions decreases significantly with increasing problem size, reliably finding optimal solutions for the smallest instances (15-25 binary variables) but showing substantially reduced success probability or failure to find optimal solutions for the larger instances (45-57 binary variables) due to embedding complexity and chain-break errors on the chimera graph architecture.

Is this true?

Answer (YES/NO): NO